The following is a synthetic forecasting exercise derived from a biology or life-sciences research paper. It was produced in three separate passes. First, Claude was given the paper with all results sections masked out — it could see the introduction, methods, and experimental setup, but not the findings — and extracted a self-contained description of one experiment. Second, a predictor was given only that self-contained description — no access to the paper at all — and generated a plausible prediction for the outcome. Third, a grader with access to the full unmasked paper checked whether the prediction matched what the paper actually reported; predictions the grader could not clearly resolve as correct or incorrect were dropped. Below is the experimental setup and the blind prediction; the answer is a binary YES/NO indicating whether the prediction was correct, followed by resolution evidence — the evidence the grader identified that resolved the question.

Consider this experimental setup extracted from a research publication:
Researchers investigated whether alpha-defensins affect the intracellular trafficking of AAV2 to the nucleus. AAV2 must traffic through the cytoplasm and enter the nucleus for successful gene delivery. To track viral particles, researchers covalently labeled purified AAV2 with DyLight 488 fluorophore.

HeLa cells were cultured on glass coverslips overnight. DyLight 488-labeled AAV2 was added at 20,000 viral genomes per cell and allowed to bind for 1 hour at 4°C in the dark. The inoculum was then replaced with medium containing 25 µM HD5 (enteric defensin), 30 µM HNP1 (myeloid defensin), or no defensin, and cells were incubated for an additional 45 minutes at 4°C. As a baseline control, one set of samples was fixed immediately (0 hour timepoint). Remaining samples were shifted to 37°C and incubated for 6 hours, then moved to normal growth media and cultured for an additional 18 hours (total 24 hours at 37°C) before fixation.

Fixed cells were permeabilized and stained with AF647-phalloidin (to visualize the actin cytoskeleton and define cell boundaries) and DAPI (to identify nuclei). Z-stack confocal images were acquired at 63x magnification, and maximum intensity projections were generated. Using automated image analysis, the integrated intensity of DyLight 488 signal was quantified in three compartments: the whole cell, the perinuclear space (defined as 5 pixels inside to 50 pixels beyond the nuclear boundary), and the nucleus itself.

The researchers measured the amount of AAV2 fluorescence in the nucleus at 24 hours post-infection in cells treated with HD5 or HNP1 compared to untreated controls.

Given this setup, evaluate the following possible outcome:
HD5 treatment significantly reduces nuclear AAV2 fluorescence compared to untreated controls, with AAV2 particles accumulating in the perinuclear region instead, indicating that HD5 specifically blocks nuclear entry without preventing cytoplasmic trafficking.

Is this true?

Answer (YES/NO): YES